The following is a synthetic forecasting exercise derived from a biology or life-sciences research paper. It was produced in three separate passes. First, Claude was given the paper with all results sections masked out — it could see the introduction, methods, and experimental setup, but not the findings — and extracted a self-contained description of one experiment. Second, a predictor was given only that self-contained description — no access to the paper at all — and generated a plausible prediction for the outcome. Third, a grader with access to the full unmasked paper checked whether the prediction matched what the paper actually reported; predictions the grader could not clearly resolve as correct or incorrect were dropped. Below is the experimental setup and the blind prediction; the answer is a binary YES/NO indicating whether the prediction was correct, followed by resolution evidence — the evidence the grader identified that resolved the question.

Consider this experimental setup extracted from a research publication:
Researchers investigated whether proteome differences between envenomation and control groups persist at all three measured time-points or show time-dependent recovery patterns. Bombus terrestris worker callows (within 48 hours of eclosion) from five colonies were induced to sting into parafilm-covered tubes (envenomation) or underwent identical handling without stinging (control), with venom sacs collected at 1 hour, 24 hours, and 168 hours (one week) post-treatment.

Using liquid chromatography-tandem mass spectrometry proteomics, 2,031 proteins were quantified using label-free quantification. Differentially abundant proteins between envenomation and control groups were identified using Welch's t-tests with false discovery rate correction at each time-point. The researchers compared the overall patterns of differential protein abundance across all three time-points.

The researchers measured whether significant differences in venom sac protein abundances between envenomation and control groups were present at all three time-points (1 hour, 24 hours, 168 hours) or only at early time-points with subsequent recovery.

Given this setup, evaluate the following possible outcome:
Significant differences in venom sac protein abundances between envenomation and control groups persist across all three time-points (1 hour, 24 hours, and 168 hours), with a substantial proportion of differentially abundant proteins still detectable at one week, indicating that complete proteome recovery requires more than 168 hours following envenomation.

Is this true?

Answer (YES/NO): NO